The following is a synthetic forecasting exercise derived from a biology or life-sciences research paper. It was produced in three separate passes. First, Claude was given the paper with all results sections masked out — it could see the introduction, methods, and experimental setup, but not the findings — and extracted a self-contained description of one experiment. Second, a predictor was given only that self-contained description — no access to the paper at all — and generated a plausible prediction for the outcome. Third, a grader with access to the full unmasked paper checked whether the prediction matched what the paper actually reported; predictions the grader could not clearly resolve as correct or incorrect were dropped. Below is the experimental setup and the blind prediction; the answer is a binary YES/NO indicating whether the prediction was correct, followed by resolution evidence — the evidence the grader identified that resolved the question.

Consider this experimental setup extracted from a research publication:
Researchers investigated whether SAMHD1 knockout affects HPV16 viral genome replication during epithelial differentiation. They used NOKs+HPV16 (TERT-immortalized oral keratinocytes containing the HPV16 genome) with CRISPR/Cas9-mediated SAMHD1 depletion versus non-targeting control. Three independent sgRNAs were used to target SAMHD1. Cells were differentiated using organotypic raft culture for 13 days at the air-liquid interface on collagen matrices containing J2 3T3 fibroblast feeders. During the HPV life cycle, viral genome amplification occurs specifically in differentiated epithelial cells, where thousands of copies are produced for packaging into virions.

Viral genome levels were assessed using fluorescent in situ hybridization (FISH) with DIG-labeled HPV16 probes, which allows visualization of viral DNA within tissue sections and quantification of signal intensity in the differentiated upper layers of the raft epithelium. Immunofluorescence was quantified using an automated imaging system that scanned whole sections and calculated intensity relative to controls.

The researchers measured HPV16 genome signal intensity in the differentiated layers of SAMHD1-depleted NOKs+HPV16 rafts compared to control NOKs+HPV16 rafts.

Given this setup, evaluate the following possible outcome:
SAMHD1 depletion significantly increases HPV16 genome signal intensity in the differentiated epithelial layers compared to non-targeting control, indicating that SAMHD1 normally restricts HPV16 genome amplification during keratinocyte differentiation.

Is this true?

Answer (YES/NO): YES